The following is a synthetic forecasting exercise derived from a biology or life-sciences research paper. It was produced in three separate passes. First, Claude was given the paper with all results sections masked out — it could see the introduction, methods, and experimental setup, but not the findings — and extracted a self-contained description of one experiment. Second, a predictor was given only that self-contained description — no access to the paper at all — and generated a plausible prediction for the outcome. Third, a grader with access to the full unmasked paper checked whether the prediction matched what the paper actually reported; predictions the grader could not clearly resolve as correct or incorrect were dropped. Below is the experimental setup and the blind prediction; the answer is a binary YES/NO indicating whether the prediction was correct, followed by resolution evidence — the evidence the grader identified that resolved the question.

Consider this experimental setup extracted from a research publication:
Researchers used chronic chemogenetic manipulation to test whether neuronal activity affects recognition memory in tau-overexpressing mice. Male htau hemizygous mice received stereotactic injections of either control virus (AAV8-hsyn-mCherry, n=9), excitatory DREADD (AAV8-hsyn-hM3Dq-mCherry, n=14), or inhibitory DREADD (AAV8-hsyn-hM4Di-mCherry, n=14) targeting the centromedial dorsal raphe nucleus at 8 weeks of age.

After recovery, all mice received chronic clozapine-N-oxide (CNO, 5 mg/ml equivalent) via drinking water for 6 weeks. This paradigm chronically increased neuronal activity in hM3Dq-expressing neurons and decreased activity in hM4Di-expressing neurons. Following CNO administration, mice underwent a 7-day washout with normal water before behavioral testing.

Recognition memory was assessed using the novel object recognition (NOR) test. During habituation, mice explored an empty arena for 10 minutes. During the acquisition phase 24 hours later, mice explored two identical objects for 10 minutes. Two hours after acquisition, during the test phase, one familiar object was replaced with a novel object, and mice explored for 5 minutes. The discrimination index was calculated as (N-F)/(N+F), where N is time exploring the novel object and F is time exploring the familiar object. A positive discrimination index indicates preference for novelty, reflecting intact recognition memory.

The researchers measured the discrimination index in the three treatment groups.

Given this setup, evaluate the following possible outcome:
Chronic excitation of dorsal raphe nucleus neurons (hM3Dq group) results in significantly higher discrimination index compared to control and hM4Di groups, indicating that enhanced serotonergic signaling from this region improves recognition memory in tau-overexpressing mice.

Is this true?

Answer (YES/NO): NO